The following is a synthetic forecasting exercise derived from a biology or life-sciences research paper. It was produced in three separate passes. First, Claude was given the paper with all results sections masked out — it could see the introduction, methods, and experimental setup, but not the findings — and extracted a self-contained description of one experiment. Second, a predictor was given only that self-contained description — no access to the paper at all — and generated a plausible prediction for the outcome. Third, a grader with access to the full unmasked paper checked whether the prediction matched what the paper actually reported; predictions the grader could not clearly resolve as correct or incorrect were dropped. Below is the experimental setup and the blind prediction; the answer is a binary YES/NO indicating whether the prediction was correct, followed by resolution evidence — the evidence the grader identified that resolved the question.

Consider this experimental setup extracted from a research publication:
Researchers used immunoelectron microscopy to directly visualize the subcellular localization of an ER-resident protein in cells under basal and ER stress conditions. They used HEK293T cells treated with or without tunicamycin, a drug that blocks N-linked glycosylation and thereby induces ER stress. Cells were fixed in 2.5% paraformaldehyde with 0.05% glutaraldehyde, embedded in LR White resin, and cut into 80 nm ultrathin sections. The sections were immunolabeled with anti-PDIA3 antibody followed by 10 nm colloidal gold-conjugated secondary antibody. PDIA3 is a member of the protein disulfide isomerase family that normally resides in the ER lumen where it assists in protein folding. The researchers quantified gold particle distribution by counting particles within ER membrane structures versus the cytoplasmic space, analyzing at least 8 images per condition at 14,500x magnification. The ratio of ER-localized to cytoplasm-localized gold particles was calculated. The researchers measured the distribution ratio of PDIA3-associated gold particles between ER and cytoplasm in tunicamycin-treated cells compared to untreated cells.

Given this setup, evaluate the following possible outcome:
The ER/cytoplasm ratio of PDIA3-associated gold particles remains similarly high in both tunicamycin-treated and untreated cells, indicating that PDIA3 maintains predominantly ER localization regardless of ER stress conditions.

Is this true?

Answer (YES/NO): NO